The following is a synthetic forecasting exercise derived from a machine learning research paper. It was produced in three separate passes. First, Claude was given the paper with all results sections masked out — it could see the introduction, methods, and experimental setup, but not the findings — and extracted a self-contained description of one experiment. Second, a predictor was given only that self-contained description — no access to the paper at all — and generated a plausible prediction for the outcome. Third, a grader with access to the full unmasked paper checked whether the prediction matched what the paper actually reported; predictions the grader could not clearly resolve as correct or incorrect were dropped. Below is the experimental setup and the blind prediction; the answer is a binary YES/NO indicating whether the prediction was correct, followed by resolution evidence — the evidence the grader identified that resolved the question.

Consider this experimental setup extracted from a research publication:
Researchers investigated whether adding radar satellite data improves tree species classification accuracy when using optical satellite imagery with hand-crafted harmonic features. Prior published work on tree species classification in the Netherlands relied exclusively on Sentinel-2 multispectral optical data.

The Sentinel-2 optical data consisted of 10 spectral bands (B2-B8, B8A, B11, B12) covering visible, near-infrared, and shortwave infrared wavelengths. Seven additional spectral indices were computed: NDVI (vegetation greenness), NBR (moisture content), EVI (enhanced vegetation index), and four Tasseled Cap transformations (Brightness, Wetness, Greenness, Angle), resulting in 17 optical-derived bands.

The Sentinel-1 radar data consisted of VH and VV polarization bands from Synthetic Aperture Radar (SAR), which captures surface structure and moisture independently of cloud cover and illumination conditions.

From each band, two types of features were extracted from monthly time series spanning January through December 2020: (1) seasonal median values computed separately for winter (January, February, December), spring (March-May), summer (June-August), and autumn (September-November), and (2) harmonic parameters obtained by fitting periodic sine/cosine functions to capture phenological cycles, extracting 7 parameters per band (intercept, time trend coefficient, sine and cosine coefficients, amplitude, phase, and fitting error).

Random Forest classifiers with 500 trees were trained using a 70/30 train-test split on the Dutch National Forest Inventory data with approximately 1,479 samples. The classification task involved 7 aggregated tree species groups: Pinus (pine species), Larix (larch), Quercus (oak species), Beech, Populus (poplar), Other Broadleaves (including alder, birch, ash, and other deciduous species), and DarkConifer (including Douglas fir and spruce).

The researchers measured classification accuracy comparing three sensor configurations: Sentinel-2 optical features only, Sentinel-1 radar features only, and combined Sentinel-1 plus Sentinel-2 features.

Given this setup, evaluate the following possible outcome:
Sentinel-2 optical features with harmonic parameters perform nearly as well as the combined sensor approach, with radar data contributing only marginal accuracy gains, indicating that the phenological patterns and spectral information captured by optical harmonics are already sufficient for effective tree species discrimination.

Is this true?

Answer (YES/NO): YES